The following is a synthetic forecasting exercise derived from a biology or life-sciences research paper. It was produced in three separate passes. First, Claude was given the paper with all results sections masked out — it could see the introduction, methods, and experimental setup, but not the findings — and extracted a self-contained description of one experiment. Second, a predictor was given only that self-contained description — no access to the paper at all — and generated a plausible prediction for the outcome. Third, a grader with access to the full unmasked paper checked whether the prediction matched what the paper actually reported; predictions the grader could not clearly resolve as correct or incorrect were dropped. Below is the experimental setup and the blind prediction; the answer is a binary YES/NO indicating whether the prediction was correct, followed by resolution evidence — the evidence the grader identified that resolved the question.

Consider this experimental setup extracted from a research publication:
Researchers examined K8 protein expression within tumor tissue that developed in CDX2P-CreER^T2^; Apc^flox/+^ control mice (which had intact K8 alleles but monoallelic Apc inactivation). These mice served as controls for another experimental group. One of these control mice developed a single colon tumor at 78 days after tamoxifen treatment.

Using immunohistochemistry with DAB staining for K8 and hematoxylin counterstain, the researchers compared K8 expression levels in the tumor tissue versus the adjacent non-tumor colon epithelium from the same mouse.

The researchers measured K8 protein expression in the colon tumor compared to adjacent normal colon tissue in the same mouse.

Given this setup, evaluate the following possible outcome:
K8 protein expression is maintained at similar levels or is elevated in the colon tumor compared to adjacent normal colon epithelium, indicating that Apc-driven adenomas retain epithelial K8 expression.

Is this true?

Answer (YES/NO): NO